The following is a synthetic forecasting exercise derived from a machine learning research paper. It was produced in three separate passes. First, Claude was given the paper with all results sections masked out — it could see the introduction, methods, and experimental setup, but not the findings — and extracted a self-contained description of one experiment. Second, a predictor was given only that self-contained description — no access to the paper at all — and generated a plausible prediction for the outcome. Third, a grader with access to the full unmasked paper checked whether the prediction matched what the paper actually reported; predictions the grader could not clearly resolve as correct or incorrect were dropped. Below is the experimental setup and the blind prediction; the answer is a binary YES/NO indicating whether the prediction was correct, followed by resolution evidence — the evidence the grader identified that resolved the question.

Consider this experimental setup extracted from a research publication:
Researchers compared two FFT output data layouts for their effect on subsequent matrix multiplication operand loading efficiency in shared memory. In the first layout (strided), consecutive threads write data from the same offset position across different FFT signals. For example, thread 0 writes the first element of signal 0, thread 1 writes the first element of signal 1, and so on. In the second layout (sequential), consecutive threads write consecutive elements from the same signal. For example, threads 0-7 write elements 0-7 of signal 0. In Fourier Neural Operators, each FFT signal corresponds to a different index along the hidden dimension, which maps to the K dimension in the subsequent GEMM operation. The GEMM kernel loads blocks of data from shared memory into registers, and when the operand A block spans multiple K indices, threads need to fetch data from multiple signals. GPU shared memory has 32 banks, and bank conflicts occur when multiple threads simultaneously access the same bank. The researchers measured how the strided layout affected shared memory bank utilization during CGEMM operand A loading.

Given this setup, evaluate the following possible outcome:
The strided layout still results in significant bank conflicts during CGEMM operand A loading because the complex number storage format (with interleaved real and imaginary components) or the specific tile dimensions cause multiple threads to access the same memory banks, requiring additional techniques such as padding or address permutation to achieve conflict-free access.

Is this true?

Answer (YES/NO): NO